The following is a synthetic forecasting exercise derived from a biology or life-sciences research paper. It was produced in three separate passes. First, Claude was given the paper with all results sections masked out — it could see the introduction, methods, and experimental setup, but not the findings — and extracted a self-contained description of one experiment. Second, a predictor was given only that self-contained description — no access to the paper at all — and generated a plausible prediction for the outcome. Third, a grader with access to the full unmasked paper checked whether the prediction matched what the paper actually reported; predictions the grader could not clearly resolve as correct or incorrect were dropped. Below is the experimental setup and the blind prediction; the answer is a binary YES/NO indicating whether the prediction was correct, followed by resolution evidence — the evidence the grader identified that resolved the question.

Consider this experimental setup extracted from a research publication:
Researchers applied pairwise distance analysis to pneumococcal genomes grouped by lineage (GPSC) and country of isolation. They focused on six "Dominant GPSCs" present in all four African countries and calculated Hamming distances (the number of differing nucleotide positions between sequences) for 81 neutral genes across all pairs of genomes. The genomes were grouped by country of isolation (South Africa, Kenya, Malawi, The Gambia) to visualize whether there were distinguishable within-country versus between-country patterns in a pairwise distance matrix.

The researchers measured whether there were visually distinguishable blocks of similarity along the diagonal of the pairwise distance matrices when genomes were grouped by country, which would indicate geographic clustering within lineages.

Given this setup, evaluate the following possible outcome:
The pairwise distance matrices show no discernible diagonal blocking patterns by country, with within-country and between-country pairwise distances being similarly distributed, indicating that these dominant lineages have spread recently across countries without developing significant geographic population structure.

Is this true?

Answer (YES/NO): NO